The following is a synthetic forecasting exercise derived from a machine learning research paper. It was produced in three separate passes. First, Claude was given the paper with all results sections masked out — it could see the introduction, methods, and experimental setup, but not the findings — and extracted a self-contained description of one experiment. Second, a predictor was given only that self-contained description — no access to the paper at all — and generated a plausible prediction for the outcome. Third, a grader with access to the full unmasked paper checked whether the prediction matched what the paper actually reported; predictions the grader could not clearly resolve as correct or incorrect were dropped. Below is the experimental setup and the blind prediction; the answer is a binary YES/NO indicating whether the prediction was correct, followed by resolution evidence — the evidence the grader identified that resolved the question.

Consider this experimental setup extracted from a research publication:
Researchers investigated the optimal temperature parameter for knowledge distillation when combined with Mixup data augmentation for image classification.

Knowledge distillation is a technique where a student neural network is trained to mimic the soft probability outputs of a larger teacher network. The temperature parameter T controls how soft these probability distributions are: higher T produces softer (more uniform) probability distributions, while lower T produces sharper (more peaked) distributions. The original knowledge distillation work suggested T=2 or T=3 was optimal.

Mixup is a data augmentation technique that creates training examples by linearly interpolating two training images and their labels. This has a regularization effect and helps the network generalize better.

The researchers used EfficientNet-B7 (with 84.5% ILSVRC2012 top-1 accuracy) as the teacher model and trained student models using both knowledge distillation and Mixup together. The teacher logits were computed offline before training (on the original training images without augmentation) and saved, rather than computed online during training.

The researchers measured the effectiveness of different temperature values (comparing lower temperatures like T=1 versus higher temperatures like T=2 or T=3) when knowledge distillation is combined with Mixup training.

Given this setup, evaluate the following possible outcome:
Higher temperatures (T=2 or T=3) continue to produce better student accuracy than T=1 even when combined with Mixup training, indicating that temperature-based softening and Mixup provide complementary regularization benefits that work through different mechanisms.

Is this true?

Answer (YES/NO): NO